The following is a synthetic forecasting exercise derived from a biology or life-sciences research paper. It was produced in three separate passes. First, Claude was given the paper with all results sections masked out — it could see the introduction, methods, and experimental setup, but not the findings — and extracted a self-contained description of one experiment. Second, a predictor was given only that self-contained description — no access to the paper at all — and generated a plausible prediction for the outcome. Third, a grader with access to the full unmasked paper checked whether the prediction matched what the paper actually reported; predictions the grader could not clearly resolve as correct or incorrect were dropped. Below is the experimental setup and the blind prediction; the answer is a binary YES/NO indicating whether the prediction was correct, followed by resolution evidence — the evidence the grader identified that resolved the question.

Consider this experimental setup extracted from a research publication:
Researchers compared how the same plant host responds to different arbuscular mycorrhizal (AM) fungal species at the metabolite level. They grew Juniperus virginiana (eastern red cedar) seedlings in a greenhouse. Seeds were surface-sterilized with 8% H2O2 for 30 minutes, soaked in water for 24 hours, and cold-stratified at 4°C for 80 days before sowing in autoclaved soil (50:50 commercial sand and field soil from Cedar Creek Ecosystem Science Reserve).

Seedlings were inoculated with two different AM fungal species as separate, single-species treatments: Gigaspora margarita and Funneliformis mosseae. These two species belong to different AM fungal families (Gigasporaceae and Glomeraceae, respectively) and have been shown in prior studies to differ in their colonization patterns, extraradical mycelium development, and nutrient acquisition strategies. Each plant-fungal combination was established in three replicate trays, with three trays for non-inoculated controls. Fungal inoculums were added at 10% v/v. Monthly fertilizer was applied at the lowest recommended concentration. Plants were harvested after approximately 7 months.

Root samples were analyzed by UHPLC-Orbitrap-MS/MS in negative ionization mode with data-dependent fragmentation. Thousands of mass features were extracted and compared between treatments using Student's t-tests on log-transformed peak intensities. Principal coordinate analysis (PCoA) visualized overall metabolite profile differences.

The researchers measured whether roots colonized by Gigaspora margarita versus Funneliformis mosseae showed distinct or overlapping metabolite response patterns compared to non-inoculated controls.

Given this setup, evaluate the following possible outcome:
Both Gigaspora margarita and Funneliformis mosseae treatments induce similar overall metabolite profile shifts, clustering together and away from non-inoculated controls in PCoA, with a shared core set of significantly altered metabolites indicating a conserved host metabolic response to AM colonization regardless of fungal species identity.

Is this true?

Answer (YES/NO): NO